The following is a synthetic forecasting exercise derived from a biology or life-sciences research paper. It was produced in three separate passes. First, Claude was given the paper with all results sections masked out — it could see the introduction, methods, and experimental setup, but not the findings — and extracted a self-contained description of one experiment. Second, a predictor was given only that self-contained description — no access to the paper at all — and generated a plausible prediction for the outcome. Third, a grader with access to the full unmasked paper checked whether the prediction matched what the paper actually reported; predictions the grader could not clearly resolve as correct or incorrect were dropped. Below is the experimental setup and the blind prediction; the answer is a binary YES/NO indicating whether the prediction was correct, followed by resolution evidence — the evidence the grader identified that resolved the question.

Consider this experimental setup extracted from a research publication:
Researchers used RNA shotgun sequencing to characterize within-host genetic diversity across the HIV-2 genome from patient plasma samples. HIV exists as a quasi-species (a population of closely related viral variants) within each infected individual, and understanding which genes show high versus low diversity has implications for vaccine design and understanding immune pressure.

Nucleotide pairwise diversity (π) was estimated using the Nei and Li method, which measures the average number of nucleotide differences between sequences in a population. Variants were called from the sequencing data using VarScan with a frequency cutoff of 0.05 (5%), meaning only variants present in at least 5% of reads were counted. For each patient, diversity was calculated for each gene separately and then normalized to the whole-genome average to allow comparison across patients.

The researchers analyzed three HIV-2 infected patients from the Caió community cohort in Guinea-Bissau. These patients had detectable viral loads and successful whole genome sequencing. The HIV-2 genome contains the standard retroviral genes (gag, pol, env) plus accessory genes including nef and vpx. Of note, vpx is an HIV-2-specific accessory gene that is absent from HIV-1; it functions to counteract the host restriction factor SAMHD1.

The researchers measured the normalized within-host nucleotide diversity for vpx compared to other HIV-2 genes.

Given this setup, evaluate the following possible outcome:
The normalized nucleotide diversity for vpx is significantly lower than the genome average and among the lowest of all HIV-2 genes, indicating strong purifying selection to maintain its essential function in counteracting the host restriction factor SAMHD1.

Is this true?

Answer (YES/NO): YES